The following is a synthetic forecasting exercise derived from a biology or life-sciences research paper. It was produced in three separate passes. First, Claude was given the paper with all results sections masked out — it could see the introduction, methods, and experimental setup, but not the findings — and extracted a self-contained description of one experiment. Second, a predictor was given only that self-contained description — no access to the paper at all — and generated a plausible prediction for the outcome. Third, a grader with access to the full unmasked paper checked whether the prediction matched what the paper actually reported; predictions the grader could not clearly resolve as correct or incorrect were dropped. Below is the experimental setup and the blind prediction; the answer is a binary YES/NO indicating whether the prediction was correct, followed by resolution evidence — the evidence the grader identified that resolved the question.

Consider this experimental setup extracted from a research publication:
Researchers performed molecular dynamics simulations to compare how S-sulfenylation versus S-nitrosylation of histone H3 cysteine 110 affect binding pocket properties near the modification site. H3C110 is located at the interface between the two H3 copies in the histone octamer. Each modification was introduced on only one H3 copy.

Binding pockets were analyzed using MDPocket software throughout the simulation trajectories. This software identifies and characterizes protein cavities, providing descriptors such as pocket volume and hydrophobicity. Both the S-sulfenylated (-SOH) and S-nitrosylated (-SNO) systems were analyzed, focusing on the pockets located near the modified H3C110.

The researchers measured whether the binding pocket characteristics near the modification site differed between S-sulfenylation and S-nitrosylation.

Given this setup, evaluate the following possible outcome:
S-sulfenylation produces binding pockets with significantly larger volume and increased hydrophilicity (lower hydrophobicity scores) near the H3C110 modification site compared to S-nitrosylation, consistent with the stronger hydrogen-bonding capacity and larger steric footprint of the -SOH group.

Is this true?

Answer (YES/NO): NO